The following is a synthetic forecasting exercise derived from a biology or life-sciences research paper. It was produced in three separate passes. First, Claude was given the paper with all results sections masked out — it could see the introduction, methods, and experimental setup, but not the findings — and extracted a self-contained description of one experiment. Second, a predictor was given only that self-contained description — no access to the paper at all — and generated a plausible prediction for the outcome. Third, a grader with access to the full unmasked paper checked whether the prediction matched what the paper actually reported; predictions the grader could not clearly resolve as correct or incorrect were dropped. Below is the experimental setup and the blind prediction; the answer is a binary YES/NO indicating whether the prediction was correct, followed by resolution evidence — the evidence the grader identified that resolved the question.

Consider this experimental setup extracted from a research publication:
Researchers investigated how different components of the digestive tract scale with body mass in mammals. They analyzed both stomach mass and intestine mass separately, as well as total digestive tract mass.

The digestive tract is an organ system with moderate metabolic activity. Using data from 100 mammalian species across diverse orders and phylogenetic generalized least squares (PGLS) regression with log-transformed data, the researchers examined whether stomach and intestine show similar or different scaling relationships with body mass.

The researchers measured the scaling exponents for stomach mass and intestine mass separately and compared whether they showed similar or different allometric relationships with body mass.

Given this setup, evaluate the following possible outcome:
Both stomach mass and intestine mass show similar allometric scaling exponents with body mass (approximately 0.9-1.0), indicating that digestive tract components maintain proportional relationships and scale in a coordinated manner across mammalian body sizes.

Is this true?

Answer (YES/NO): NO